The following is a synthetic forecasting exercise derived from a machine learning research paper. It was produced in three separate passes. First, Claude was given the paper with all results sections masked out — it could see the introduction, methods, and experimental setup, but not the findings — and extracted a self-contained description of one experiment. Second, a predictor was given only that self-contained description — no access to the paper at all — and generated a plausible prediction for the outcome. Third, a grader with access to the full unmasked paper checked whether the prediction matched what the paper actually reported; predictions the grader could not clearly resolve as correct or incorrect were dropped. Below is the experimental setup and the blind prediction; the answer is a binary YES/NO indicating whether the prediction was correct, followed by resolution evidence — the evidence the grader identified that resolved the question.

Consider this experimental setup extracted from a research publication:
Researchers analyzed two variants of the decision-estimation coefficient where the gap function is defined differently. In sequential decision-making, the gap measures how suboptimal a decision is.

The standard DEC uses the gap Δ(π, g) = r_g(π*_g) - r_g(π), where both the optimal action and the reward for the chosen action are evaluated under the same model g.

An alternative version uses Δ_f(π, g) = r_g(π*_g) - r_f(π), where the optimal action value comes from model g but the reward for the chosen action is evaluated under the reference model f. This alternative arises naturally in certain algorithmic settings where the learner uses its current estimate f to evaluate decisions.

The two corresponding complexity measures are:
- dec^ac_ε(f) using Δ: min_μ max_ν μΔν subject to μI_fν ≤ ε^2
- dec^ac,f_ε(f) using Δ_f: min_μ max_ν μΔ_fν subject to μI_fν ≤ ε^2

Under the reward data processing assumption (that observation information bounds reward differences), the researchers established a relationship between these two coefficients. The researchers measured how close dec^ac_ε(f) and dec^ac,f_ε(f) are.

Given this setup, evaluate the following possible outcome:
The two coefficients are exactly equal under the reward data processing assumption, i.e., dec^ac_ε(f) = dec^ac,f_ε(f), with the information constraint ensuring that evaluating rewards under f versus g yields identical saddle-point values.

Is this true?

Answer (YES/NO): NO